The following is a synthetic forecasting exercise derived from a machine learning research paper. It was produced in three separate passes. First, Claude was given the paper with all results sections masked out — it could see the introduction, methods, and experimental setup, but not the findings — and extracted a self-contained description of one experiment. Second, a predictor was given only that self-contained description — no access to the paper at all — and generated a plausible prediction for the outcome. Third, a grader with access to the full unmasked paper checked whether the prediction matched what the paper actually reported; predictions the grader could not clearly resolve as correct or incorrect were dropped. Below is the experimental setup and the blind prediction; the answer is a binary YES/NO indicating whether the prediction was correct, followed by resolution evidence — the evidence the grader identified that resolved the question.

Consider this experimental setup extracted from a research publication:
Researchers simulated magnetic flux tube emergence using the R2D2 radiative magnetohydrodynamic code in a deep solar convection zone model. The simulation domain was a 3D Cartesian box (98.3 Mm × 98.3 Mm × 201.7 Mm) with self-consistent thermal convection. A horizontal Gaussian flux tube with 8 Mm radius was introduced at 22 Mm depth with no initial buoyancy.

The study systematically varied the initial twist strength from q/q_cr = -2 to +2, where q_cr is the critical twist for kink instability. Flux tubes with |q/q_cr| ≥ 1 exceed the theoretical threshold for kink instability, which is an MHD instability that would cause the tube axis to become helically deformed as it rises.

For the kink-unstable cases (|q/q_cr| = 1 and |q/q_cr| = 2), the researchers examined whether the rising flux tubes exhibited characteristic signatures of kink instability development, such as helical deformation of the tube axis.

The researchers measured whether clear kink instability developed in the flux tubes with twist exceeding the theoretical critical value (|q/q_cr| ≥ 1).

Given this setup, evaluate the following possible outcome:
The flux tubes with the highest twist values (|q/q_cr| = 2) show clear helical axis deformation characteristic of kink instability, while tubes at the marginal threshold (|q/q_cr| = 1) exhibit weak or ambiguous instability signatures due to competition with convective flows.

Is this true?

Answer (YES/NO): NO